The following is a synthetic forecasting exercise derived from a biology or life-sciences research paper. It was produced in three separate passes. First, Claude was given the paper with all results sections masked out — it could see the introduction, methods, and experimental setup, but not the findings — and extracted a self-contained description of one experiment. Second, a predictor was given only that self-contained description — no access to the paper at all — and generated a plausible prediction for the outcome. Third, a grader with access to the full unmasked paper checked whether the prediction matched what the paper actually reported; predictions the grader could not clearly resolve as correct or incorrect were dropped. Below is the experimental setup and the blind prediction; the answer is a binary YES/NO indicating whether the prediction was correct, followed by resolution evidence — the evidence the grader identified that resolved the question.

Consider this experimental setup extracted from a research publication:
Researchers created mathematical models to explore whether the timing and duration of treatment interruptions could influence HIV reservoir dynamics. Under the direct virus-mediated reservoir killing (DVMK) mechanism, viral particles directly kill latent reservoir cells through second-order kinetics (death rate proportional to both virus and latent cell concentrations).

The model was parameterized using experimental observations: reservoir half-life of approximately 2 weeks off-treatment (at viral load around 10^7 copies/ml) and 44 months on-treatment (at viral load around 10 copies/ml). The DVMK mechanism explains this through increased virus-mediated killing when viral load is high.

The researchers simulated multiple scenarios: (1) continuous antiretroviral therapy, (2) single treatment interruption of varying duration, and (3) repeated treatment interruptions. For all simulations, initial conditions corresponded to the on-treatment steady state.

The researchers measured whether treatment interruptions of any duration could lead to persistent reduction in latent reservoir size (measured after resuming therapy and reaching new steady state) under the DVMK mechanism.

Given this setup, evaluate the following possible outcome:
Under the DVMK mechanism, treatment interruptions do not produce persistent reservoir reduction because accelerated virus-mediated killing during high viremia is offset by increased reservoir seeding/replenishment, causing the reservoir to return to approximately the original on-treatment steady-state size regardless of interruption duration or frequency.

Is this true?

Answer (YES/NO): YES